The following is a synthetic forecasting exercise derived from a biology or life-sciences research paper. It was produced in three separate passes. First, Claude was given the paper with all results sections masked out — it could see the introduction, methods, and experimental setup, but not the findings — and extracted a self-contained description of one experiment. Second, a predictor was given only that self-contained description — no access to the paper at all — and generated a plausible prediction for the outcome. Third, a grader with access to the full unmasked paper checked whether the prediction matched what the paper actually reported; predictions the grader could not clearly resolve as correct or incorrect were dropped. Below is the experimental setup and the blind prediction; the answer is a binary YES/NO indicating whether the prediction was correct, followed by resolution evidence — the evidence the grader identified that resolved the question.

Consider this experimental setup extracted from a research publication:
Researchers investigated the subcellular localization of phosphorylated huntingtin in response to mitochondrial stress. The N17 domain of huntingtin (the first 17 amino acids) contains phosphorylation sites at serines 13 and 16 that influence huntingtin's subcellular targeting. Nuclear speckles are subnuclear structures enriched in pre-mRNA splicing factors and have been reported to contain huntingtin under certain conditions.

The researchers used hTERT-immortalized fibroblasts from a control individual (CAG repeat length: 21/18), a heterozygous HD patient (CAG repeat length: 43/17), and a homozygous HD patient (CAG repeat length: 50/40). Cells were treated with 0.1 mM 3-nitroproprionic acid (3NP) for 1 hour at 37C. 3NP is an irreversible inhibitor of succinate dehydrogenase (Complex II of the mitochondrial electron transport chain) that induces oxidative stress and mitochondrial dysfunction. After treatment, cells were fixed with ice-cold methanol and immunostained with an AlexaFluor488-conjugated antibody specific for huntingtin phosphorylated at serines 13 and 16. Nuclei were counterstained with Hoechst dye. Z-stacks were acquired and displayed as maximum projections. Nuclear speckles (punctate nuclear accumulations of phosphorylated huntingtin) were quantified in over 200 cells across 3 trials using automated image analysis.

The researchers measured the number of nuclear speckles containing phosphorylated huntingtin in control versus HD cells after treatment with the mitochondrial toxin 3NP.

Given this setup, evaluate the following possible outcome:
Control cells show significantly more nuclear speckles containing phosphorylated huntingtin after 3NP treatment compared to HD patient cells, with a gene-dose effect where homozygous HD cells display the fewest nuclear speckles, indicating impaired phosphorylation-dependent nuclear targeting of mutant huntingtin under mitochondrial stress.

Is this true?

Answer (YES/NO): NO